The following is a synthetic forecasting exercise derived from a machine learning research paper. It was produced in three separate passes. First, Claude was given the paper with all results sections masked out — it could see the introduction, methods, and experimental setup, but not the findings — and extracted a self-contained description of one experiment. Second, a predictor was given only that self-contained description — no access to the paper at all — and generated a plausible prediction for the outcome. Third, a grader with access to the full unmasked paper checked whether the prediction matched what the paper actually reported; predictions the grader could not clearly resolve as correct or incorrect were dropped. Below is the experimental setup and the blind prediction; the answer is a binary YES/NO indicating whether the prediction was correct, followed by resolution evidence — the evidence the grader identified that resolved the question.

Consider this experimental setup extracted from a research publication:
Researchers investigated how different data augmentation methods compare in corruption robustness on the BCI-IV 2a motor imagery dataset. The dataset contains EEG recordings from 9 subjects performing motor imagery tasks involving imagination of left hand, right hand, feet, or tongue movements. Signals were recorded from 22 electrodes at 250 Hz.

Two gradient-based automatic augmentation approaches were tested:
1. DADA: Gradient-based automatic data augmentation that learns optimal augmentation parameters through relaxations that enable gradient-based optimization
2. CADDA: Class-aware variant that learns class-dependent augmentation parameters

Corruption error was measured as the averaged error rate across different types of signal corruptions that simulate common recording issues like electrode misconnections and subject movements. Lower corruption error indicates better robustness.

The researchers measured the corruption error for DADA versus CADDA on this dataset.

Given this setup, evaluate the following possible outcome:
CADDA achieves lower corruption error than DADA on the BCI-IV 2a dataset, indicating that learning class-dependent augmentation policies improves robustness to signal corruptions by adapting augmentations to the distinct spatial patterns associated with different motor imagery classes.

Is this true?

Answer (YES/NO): YES